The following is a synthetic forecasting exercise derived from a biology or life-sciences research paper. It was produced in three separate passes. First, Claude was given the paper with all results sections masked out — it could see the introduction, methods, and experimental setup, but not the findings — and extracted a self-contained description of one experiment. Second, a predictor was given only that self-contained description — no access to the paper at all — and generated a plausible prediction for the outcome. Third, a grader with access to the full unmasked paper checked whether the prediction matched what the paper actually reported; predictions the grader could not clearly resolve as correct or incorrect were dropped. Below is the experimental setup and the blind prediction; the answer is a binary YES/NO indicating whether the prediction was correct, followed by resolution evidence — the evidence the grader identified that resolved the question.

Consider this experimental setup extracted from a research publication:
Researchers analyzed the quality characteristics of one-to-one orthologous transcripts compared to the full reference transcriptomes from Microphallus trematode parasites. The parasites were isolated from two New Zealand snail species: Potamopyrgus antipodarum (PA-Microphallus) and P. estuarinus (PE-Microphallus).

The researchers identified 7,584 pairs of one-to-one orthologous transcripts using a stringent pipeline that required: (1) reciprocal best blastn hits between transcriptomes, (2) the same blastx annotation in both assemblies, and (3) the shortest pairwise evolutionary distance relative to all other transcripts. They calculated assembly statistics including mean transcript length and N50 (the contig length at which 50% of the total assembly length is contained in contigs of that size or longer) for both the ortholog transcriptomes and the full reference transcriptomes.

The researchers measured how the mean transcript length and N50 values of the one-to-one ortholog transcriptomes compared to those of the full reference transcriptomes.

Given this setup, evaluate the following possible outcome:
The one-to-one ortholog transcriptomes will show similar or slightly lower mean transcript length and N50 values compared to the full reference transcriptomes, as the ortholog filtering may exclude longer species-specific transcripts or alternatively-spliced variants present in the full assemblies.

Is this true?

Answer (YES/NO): NO